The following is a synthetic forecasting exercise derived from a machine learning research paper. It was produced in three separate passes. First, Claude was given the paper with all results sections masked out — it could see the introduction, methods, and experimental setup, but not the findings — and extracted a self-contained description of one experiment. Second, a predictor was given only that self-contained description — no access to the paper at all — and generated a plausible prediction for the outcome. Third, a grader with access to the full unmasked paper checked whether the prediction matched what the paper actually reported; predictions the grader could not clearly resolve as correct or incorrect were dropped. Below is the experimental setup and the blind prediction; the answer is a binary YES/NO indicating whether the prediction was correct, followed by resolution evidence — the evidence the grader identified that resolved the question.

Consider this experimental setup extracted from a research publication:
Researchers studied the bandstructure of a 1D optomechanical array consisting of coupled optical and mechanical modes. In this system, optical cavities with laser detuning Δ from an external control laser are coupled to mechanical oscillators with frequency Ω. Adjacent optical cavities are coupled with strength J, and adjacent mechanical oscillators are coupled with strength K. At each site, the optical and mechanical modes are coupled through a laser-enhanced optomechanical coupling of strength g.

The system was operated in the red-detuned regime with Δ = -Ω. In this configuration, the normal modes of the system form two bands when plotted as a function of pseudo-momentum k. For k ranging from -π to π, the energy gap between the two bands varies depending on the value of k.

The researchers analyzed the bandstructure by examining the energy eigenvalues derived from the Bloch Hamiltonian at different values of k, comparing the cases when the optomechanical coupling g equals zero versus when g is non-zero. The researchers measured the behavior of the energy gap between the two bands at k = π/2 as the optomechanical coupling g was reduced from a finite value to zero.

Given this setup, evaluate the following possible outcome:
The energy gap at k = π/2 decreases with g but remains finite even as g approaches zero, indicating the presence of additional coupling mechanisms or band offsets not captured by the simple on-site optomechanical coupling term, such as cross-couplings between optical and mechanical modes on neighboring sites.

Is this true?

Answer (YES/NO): NO